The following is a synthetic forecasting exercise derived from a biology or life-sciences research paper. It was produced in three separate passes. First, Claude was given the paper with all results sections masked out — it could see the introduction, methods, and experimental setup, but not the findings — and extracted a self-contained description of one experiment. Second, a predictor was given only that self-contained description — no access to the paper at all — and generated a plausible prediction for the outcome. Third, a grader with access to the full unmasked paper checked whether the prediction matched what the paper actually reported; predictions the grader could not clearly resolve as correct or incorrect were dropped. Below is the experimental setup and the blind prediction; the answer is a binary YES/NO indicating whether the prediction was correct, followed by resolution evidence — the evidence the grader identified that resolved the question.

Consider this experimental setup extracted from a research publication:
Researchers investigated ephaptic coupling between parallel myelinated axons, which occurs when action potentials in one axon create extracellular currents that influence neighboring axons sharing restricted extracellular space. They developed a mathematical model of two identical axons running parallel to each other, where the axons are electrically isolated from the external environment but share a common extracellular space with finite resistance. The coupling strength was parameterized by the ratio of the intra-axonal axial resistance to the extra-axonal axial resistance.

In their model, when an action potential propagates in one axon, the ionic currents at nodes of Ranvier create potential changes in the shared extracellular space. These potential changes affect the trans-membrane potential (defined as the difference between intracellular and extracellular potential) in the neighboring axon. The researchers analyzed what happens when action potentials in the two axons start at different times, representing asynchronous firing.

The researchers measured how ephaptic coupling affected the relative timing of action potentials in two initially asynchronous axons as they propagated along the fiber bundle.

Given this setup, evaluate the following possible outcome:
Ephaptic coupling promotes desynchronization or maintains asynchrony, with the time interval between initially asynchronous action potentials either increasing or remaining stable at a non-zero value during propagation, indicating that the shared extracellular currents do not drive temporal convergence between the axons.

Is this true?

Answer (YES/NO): NO